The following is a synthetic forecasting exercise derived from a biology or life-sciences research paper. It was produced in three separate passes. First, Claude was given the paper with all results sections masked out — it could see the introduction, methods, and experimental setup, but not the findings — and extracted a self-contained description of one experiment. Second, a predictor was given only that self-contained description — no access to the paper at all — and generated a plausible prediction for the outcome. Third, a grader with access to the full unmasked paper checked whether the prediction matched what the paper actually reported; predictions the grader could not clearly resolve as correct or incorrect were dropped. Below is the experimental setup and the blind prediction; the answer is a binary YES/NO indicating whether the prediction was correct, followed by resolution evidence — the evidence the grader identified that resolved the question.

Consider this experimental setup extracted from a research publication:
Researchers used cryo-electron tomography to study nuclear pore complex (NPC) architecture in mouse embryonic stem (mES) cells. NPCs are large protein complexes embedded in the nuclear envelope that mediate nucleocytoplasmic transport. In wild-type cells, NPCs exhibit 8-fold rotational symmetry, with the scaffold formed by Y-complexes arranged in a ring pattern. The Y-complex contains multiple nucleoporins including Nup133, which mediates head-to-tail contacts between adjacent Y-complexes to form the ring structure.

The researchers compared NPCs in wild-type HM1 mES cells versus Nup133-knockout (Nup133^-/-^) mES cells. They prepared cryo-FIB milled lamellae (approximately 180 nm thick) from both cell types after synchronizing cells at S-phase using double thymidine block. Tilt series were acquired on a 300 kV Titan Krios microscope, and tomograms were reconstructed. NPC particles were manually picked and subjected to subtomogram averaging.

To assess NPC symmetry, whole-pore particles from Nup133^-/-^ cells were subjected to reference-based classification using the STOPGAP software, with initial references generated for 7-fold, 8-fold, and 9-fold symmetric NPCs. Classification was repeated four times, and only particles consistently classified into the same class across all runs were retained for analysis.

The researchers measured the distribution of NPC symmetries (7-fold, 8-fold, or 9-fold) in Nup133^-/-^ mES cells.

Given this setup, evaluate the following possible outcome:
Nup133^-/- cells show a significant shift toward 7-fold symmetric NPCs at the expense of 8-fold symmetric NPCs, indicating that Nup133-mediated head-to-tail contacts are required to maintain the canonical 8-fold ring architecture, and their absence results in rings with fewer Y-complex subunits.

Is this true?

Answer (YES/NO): NO